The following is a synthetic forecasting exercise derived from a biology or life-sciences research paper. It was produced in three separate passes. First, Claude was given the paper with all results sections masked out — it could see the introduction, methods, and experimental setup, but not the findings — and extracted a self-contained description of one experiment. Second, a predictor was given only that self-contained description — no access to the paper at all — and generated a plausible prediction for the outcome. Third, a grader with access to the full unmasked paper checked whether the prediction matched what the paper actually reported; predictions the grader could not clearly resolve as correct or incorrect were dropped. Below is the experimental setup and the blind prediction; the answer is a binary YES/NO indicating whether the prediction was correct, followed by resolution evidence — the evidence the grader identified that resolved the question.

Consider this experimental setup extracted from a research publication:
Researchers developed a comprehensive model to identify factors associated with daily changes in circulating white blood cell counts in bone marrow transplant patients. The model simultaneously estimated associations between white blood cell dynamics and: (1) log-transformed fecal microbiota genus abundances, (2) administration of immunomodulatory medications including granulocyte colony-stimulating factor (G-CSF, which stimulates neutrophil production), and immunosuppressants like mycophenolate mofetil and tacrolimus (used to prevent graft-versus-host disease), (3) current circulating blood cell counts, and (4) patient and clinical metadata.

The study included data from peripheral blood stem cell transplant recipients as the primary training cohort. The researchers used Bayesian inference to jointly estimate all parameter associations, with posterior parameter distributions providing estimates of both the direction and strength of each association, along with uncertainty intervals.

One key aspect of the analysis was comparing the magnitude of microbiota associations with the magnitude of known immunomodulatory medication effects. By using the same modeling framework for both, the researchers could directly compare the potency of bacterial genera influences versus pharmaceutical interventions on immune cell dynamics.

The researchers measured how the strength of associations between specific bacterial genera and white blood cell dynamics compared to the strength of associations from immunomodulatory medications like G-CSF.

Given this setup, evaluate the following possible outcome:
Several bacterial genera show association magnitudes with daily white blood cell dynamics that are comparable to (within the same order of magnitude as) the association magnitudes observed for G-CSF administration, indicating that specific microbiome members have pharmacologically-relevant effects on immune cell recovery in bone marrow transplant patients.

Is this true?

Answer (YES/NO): NO